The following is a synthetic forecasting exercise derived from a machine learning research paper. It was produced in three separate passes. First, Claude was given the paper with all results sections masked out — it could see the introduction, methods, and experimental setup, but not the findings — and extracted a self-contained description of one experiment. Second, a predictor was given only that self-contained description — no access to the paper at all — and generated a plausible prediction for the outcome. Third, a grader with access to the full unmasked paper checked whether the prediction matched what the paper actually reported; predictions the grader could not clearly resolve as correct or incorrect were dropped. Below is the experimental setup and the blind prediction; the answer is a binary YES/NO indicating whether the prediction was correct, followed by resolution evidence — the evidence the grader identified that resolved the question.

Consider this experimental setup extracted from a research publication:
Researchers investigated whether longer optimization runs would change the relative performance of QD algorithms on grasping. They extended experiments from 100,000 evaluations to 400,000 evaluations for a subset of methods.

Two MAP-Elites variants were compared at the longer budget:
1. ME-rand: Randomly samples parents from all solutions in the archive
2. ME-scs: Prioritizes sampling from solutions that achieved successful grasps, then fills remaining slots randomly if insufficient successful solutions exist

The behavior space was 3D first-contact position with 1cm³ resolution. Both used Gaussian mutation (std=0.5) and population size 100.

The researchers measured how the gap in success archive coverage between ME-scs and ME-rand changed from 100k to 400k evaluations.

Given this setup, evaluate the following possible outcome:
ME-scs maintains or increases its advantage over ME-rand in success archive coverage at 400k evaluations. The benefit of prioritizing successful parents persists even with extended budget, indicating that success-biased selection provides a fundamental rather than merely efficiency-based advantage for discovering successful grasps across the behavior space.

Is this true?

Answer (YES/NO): YES